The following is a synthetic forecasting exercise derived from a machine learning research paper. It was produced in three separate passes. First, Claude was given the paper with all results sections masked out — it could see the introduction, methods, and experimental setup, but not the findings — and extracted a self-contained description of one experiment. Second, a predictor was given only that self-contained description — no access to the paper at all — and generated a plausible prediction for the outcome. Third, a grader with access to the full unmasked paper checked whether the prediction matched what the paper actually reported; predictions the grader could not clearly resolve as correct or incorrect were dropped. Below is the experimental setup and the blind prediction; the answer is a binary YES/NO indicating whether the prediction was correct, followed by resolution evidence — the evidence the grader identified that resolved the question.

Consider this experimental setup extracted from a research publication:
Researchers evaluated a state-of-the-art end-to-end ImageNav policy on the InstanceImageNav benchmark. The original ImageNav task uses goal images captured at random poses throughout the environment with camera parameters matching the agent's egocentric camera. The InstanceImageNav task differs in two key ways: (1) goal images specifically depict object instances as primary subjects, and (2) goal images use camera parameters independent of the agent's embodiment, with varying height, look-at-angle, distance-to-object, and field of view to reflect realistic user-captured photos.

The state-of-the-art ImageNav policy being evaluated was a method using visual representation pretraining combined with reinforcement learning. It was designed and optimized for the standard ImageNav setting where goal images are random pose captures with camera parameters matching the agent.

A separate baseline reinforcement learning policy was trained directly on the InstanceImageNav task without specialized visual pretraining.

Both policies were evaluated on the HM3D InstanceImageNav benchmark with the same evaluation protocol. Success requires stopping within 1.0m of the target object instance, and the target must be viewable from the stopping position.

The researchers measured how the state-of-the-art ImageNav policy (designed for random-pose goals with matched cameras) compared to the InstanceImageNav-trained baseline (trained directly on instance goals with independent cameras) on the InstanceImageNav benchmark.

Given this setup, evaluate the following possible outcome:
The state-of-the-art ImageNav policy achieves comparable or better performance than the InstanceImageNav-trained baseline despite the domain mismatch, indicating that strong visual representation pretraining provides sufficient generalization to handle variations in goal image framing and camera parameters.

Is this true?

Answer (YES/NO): NO